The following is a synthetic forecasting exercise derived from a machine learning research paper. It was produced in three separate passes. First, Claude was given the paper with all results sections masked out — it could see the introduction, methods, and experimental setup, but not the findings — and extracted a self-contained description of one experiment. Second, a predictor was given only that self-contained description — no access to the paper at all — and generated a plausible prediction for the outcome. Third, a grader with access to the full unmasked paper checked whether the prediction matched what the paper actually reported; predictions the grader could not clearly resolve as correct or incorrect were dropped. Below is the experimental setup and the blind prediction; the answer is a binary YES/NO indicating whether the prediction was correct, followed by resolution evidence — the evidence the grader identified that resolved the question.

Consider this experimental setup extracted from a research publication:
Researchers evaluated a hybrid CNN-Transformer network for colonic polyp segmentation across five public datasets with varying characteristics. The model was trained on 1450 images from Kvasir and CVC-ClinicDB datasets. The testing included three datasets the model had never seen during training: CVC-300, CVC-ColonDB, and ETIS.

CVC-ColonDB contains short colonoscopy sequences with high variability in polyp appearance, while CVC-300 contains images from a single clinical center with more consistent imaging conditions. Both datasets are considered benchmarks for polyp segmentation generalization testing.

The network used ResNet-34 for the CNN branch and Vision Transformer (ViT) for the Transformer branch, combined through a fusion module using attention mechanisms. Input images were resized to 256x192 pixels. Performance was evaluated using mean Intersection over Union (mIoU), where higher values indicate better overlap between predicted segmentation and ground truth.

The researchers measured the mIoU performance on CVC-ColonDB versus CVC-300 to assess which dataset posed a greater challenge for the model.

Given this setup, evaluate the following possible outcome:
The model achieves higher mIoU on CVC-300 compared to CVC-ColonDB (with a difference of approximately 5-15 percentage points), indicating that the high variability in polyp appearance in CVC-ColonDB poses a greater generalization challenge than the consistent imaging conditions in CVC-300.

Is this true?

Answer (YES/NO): YES